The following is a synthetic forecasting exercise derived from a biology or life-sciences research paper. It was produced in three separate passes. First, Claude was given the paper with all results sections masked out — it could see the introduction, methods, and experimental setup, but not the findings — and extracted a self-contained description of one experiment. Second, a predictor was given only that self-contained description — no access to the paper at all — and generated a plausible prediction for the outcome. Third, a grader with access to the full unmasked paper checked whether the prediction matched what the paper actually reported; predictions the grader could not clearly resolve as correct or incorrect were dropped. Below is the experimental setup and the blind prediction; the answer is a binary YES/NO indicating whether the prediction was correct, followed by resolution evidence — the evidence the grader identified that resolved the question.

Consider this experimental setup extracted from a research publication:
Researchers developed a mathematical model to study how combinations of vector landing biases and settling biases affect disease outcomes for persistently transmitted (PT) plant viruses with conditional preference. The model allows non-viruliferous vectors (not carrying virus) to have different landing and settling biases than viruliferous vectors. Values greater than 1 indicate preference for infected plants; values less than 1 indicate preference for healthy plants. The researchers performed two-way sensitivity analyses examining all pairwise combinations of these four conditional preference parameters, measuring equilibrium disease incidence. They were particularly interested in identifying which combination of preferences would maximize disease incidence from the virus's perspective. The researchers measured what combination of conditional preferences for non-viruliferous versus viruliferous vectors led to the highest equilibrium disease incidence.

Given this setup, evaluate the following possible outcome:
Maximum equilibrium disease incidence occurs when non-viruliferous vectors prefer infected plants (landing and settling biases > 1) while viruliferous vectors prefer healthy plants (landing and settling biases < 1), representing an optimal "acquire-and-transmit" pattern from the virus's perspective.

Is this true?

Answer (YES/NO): YES